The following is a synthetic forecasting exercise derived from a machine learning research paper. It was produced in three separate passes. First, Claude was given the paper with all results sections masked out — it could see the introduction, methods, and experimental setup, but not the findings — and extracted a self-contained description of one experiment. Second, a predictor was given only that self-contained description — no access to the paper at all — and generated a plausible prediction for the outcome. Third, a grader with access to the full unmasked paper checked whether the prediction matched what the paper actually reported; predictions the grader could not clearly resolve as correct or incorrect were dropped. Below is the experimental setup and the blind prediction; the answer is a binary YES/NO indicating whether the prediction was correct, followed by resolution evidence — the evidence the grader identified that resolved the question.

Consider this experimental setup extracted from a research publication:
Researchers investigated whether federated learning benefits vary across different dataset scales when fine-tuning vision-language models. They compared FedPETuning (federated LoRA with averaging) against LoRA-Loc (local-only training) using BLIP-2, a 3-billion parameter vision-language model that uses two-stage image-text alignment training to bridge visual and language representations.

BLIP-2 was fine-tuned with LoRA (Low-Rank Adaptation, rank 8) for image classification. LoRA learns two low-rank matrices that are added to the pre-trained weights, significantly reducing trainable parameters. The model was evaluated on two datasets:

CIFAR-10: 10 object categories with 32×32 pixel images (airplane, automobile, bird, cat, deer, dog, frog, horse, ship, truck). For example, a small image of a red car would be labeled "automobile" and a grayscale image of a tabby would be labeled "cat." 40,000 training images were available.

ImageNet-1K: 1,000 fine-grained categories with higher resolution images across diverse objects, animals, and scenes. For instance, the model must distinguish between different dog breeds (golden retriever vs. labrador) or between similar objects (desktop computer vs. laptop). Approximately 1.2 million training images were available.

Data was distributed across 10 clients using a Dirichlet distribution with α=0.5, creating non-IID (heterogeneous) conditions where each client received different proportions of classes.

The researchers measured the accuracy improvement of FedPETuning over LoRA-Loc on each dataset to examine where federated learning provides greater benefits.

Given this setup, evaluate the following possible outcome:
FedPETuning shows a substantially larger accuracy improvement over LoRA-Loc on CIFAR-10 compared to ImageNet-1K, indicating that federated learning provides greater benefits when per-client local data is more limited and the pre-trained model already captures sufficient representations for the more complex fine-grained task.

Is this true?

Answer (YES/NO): YES